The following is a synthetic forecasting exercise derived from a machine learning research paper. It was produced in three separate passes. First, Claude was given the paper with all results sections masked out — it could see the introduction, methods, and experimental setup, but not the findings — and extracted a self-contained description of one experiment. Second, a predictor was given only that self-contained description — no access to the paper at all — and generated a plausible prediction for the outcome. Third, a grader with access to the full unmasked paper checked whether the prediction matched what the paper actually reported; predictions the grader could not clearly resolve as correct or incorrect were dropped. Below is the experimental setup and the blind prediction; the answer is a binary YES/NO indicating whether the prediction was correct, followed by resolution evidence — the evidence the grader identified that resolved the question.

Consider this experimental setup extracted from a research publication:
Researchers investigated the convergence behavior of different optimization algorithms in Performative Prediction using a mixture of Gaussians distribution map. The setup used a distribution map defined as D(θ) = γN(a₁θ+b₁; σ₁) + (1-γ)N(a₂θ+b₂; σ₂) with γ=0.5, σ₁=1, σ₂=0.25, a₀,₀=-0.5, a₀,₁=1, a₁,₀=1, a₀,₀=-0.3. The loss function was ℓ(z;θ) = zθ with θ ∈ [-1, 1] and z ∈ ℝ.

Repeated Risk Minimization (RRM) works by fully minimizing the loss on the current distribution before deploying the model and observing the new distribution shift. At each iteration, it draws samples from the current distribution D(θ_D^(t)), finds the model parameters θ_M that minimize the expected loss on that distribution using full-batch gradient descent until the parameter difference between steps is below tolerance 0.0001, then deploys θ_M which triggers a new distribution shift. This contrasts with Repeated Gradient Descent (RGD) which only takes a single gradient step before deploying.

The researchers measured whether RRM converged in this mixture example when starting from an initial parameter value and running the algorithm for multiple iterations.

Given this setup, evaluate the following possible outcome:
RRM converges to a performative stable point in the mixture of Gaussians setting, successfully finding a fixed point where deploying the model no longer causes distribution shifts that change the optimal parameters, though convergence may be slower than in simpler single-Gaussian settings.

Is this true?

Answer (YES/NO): NO